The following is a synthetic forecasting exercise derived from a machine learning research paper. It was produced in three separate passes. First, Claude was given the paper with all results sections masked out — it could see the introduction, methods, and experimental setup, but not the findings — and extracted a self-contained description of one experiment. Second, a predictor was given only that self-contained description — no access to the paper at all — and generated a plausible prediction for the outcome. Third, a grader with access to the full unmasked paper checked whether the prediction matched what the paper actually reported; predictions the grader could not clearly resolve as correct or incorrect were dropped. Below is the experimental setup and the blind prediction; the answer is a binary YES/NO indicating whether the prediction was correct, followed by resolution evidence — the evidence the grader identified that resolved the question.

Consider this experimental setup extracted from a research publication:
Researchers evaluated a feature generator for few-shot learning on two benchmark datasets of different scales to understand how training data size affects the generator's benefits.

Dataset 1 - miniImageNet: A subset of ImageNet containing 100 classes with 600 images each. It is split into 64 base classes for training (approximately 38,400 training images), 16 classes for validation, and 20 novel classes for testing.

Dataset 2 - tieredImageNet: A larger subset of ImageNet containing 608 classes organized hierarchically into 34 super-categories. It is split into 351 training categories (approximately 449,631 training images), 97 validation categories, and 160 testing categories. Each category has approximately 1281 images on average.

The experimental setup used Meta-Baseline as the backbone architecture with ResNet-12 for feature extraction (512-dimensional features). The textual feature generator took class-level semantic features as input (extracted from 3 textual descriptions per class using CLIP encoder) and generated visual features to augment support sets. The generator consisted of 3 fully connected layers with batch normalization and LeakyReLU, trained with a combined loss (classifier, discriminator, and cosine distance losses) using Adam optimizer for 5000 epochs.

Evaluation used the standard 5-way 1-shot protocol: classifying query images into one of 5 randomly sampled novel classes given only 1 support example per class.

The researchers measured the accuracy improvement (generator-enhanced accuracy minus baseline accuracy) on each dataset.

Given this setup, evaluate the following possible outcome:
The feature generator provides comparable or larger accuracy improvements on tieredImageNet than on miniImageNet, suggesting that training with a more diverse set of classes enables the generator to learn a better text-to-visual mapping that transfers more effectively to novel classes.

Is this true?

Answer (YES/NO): NO